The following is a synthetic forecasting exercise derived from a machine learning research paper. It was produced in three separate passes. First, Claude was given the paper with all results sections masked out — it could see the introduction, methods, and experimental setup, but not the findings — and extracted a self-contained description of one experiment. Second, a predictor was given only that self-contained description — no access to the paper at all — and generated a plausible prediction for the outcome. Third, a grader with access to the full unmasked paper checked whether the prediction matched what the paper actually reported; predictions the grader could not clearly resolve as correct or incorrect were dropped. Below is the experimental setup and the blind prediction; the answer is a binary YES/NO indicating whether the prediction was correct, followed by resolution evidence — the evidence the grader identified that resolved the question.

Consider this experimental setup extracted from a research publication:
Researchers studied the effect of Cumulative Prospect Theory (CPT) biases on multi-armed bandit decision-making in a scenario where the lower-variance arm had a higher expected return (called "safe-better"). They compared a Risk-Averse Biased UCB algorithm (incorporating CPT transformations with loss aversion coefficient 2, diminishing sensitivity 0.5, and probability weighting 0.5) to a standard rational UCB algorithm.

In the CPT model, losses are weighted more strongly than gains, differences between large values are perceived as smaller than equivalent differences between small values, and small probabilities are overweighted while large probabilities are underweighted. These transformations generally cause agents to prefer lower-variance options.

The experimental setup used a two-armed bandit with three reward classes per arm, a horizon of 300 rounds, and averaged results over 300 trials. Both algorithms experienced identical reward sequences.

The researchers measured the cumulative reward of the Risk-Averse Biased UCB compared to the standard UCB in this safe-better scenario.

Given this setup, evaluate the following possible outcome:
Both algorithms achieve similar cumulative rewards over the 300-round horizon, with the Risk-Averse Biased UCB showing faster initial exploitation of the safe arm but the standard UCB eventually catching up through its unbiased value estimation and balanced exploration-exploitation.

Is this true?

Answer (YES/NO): NO